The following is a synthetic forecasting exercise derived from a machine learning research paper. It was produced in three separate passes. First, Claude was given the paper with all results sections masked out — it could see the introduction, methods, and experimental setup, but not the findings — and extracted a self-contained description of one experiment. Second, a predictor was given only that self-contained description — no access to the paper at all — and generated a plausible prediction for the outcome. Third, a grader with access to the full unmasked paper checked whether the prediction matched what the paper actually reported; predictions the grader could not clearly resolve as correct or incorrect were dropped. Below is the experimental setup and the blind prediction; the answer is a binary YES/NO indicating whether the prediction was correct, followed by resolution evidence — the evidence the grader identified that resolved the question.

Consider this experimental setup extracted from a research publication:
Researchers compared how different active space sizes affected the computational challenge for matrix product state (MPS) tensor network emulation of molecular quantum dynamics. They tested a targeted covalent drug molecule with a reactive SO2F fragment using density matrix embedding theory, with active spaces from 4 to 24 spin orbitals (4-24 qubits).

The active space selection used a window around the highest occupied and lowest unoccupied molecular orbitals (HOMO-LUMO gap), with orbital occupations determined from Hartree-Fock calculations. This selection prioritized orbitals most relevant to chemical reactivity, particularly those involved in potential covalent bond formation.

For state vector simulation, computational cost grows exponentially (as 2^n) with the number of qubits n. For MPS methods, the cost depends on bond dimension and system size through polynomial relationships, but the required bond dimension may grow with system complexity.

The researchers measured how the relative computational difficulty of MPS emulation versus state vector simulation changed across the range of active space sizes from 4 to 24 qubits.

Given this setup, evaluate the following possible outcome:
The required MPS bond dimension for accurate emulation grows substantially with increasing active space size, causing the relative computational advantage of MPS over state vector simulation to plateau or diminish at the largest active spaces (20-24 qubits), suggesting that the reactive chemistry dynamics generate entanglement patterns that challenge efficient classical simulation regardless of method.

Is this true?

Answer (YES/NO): YES